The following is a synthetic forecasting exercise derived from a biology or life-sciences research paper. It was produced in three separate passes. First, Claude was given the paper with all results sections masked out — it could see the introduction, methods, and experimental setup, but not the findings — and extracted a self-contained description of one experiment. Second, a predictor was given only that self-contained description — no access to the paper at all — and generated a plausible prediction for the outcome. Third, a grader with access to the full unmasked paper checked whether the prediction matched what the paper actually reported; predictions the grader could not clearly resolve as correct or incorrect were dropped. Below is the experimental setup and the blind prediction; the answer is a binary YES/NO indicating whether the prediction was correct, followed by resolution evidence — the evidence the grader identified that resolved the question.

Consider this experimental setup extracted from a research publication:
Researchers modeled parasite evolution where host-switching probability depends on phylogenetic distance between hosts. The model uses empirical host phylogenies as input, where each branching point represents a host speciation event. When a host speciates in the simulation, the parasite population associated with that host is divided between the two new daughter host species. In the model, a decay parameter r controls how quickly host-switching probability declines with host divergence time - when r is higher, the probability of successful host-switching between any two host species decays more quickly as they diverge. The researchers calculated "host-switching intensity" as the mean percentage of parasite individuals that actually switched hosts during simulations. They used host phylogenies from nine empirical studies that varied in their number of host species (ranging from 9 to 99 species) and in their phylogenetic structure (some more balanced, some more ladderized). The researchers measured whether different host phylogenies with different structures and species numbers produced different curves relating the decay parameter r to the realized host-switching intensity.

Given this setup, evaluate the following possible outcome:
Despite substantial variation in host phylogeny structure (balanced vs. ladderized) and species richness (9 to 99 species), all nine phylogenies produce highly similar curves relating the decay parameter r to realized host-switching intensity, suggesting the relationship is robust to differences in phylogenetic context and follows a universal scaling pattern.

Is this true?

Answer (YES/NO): NO